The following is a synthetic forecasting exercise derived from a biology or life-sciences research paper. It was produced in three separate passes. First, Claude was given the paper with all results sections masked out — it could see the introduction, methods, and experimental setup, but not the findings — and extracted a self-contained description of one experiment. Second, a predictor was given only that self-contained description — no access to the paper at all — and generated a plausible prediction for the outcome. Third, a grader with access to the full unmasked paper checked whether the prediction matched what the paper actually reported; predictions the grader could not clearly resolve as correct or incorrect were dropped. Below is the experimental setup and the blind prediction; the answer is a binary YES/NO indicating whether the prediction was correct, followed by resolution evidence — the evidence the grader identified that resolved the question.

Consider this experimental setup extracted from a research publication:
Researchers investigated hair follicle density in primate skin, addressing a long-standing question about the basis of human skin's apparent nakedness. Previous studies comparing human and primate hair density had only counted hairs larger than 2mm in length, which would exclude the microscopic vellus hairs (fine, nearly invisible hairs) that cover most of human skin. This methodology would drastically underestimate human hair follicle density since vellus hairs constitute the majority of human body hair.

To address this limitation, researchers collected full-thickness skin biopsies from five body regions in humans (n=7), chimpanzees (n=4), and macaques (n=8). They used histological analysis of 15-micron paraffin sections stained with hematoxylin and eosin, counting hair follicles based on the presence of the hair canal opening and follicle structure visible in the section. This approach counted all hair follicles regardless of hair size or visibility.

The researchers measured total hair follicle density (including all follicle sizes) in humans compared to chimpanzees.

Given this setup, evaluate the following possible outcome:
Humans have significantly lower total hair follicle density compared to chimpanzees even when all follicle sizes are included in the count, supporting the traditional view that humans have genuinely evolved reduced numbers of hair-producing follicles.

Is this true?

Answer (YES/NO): NO